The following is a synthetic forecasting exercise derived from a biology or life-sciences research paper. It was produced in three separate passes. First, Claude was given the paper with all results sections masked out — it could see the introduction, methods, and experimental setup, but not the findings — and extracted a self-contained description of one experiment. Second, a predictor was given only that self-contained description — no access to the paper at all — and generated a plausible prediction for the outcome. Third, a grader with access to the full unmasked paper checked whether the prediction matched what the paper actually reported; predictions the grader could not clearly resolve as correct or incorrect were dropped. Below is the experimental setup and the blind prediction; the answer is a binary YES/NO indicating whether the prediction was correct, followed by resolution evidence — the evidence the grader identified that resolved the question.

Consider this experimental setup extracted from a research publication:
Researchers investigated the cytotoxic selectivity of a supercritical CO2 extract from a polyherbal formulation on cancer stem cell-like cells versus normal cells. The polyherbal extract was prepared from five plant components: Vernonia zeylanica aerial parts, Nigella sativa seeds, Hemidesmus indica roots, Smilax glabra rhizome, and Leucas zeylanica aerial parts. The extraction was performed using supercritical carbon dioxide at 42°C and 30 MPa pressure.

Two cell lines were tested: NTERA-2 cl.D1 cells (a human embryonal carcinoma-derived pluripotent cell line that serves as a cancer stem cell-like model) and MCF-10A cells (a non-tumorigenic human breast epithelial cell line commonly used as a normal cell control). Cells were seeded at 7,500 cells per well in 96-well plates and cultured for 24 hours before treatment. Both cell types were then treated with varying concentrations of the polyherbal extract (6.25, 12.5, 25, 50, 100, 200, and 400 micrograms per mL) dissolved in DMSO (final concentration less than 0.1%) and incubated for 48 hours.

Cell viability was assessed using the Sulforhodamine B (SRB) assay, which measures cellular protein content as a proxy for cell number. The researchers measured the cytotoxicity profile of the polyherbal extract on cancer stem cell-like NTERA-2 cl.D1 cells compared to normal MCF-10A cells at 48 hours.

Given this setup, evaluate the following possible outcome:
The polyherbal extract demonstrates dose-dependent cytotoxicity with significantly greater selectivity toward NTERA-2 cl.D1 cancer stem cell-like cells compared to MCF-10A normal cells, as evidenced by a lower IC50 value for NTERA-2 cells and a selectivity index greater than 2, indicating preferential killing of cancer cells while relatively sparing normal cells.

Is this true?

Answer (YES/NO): YES